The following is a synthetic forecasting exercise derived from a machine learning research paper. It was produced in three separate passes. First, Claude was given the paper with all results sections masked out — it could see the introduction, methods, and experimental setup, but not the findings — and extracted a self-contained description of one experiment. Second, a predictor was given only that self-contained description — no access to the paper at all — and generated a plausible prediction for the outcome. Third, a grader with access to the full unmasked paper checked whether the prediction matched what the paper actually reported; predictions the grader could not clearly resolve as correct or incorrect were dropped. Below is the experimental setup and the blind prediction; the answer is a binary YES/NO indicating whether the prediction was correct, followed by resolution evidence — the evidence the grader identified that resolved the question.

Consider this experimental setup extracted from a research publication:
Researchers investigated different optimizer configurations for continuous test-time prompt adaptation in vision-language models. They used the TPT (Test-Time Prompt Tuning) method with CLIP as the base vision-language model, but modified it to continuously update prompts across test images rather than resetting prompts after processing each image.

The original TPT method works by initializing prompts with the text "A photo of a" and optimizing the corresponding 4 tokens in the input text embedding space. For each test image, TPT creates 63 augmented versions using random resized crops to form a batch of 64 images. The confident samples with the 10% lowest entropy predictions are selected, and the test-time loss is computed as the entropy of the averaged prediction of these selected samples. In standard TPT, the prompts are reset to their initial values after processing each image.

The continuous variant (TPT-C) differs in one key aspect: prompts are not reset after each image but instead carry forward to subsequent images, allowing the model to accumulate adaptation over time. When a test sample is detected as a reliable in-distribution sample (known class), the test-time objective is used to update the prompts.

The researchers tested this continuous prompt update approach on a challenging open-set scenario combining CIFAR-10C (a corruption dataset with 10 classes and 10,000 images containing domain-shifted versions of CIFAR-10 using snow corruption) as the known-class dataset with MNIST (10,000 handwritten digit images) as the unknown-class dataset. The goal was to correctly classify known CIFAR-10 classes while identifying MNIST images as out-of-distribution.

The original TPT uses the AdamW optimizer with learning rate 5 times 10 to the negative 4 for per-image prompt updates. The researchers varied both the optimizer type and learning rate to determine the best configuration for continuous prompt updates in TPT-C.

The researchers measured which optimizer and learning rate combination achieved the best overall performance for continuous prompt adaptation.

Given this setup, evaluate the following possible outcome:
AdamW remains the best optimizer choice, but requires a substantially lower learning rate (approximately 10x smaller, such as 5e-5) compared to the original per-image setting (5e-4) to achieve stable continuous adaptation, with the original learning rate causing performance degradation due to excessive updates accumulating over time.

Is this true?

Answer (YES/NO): NO